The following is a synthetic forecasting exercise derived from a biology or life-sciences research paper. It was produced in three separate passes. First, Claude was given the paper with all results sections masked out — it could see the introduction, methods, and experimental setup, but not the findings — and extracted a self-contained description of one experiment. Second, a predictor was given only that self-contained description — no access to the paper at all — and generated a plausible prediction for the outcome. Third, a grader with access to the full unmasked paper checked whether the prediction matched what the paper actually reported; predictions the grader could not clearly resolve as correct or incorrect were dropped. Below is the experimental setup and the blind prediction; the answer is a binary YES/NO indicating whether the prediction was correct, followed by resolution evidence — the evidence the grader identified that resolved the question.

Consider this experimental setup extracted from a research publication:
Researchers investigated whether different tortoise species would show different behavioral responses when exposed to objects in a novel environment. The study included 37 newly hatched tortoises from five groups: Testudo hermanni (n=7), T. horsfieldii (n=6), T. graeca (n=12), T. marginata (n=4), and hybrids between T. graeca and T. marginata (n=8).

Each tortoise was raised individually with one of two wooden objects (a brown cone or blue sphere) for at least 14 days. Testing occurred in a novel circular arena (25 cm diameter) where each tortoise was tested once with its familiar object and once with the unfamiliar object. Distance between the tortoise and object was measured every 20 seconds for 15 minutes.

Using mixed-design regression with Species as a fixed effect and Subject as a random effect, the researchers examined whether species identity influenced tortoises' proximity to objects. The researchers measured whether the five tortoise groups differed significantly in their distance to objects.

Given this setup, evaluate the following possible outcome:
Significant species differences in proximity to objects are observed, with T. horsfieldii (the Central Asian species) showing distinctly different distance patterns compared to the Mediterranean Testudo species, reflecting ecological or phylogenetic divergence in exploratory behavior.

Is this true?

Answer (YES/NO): NO